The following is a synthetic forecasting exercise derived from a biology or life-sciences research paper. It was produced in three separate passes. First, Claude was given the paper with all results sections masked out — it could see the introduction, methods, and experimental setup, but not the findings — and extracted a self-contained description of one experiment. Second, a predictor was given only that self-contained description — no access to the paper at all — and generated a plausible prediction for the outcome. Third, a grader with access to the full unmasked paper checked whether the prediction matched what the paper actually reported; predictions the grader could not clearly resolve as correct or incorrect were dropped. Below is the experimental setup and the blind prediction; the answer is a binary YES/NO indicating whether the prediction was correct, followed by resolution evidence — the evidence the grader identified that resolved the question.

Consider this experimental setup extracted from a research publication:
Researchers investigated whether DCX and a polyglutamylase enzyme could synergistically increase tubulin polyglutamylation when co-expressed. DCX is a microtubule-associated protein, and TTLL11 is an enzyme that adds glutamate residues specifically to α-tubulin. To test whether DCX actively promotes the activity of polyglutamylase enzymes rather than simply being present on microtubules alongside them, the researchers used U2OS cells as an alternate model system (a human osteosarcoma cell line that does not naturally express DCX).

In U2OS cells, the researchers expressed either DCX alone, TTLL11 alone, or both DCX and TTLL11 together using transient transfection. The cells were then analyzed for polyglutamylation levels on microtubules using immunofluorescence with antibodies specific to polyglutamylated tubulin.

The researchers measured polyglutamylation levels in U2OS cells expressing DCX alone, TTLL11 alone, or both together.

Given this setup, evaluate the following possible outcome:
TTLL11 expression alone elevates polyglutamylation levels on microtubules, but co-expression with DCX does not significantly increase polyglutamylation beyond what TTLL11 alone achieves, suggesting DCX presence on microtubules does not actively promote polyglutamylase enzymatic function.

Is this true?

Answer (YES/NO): NO